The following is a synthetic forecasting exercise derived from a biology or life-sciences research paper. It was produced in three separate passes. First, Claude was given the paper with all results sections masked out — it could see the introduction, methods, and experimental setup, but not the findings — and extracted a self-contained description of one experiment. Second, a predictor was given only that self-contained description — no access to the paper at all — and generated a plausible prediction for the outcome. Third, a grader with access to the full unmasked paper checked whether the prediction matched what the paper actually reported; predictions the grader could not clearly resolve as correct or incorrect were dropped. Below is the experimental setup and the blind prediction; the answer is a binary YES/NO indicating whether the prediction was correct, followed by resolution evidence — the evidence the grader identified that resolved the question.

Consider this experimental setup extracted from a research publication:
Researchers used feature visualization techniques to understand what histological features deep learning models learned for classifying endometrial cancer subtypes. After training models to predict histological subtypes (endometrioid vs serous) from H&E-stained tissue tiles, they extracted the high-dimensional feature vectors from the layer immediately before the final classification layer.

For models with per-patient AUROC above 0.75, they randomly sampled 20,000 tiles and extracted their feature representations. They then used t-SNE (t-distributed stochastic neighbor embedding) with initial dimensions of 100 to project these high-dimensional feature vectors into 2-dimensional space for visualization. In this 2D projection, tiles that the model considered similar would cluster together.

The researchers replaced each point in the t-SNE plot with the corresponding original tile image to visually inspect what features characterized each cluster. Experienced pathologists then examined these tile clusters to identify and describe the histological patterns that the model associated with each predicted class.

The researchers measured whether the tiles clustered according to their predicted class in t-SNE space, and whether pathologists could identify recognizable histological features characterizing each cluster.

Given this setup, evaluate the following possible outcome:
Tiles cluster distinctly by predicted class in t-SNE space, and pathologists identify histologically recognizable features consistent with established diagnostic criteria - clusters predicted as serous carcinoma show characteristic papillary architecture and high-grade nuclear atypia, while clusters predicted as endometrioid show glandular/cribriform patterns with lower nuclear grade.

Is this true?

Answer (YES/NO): YES